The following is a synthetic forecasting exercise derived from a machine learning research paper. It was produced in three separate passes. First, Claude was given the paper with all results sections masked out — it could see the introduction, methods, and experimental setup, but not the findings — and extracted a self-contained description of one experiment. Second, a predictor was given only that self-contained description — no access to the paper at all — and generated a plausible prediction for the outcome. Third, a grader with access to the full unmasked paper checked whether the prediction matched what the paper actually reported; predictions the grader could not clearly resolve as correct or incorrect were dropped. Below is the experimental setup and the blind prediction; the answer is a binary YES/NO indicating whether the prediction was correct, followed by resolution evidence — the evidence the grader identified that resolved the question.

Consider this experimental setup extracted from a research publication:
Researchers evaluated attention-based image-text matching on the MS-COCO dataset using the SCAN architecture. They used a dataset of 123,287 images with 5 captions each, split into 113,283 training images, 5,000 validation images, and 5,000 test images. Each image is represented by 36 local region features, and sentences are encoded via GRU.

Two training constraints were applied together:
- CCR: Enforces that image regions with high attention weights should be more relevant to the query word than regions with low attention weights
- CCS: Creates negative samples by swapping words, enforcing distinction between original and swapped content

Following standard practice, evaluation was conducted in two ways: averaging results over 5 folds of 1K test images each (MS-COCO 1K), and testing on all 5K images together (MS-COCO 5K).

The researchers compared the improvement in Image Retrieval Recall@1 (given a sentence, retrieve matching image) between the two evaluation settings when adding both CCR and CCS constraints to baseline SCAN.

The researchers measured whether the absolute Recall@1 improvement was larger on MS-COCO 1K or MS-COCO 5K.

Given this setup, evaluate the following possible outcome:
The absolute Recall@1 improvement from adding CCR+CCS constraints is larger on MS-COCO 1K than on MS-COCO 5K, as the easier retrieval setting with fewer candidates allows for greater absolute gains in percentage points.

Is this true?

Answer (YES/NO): YES